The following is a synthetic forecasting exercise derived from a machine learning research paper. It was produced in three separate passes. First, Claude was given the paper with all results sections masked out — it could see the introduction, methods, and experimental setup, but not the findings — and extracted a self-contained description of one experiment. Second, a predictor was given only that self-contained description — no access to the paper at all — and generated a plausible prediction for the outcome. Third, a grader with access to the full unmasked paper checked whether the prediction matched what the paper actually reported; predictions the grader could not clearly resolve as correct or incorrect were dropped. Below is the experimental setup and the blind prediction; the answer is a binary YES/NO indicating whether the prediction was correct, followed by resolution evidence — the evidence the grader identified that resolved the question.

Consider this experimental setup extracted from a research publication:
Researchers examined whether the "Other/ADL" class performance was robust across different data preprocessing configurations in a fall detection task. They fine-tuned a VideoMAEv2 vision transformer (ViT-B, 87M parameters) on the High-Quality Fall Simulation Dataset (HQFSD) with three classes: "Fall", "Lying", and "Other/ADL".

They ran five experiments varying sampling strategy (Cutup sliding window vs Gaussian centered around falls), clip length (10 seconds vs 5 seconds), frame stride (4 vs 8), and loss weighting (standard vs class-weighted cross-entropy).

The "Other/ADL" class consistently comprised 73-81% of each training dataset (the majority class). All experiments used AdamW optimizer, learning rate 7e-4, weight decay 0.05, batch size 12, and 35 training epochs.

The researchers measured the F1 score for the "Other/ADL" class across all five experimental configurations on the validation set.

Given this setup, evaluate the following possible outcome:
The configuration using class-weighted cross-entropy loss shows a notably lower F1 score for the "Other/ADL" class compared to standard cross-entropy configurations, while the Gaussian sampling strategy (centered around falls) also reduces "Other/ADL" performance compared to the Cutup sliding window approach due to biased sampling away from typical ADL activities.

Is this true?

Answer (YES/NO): NO